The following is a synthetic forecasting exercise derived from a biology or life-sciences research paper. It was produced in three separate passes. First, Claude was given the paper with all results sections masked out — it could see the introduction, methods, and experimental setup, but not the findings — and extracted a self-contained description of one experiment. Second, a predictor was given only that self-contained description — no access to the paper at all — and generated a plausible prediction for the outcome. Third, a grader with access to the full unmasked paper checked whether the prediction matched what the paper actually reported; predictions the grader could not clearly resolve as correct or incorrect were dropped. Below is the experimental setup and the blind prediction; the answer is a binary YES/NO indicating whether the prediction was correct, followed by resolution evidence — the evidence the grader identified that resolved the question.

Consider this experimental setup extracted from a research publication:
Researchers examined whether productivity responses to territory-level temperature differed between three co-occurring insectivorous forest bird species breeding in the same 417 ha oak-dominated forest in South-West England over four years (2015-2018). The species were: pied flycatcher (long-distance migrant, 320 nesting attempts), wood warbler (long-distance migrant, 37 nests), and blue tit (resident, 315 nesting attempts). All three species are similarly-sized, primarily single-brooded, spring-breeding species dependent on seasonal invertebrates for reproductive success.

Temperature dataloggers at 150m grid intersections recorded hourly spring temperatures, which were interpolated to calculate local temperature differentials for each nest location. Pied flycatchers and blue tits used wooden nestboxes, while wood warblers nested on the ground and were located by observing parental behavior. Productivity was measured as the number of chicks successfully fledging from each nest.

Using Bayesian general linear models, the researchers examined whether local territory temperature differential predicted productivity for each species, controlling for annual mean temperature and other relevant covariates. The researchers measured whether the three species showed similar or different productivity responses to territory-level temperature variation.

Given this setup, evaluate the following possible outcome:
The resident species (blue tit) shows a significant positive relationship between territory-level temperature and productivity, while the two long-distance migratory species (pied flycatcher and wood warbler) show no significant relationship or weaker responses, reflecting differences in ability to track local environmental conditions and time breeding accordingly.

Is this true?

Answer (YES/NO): NO